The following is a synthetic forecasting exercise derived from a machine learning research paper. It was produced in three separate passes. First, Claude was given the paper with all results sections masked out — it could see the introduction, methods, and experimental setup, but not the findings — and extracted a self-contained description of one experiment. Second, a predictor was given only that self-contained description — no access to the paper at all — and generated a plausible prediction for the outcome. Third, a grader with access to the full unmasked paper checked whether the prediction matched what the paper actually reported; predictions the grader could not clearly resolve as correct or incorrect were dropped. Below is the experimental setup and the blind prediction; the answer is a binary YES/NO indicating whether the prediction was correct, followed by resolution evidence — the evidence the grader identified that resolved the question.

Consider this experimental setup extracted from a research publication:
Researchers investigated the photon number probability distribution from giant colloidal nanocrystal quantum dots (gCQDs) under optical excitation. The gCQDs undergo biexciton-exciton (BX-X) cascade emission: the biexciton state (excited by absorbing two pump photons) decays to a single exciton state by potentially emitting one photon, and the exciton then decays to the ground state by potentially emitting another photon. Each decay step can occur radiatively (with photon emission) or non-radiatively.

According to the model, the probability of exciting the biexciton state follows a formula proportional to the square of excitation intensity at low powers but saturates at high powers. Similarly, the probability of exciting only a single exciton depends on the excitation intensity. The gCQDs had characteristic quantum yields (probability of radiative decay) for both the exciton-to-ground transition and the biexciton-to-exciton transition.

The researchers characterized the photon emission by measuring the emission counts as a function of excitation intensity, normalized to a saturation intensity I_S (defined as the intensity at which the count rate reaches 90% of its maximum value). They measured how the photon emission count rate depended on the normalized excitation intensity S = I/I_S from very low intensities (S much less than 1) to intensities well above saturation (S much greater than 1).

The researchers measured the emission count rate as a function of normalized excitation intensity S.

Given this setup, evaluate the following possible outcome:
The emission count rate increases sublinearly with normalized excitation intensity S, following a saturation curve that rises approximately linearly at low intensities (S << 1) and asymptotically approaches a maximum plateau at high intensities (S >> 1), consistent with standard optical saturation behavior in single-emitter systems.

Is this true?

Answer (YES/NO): YES